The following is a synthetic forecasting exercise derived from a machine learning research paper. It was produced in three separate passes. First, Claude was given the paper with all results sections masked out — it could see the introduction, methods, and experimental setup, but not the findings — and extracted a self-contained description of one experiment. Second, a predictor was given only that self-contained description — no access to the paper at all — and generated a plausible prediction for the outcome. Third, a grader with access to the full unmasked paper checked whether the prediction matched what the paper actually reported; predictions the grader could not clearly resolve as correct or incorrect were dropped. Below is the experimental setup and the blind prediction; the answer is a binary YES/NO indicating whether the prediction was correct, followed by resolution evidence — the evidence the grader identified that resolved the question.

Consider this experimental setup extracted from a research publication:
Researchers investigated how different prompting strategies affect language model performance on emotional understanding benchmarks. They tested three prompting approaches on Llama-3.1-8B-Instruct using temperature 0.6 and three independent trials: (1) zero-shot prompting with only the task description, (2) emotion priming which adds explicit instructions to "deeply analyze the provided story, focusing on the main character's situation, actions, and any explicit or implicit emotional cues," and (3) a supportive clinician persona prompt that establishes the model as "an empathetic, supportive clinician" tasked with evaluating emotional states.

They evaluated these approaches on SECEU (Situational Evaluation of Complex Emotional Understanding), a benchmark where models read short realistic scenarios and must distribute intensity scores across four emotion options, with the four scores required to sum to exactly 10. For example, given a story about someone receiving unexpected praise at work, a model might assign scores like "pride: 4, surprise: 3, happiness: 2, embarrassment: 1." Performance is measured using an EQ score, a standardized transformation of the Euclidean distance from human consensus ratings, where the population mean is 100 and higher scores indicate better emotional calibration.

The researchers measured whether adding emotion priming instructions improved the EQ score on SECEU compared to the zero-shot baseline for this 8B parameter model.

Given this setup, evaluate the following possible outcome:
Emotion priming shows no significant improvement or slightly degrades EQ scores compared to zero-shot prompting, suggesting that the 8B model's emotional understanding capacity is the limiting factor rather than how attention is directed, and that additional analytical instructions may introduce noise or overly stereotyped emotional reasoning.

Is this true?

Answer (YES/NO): NO